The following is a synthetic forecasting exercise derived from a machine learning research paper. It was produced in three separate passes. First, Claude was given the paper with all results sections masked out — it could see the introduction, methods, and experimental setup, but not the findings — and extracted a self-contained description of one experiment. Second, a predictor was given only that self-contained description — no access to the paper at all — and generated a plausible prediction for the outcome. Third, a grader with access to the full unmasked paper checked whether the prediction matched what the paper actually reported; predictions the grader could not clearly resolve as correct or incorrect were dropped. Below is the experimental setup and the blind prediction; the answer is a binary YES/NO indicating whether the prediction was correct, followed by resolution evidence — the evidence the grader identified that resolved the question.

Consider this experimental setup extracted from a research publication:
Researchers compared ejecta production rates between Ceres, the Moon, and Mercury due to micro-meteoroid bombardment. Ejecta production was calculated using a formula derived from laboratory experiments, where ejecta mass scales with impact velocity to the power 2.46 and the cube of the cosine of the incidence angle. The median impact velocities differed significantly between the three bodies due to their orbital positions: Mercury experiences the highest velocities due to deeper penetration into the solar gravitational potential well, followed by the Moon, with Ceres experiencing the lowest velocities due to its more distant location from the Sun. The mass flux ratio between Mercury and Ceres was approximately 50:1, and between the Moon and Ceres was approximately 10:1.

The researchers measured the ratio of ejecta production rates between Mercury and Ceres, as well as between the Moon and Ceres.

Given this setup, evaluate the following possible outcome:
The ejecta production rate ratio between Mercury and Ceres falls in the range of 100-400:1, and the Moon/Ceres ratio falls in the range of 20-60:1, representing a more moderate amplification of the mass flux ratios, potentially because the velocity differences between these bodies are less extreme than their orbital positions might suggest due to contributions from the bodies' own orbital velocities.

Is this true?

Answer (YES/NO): NO